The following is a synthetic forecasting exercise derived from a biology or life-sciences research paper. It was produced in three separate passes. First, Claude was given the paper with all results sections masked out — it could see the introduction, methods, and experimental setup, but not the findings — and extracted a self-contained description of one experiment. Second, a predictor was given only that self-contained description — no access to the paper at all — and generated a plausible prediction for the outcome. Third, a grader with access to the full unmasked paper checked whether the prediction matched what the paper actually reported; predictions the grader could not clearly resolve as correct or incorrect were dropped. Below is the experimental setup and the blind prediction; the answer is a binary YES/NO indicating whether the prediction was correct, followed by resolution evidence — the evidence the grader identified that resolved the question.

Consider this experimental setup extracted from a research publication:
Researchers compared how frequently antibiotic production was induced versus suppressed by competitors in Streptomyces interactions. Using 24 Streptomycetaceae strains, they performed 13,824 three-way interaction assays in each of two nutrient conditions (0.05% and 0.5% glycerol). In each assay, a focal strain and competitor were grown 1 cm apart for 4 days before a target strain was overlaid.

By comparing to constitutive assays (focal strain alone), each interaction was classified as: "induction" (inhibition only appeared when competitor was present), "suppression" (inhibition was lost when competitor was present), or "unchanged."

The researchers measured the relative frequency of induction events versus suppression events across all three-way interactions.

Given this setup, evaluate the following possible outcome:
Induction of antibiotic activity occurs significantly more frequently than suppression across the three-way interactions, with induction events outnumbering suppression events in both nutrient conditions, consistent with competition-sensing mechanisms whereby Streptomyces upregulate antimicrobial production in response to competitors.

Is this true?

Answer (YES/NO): NO